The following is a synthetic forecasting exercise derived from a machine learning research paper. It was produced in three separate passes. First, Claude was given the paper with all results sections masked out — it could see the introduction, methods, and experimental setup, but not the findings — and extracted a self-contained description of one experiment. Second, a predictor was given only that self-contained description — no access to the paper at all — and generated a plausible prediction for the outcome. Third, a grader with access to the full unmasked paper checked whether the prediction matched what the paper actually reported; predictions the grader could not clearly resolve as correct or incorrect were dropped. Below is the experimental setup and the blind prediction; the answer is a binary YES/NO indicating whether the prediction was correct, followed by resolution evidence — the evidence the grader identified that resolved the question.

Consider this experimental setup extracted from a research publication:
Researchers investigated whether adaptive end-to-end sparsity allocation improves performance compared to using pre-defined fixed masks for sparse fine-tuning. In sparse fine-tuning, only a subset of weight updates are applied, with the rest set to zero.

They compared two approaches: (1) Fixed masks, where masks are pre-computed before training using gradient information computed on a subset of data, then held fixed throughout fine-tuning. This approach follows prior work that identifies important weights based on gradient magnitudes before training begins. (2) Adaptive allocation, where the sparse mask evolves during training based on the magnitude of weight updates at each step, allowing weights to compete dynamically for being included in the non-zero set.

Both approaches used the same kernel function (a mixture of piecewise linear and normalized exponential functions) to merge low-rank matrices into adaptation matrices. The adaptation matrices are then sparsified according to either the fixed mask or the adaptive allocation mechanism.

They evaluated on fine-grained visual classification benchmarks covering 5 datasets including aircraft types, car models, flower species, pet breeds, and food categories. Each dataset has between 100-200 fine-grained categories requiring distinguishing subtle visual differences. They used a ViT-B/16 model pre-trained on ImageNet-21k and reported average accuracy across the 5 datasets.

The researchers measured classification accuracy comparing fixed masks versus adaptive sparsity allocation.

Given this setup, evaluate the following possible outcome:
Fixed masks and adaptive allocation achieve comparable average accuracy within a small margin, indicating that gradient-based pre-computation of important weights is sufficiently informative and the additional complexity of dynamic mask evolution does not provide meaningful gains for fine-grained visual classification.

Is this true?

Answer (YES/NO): NO